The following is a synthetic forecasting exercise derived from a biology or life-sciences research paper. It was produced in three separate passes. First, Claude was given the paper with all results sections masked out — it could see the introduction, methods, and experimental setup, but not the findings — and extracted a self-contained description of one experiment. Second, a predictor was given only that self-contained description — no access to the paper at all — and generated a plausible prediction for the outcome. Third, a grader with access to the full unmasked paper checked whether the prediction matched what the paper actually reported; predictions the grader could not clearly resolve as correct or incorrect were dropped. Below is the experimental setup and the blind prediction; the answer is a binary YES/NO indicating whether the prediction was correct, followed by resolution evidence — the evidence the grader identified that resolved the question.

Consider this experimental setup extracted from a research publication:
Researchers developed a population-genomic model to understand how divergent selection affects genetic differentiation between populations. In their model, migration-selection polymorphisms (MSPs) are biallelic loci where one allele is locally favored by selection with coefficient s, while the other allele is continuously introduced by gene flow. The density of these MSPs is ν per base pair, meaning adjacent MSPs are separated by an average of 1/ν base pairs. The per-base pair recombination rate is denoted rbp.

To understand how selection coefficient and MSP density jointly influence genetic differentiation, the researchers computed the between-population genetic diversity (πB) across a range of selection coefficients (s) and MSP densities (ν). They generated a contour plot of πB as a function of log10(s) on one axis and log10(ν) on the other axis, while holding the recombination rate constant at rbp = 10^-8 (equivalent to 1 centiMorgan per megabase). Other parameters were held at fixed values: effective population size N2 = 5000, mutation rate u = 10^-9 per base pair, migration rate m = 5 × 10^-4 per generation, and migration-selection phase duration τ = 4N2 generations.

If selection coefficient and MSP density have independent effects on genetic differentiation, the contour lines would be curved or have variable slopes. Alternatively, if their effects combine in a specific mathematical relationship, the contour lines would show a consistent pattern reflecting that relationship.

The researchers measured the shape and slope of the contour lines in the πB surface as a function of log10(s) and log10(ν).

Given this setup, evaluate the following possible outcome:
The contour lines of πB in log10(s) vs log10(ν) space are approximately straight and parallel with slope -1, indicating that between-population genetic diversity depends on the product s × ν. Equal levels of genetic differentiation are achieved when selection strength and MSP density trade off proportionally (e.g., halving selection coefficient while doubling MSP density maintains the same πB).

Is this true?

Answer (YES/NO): YES